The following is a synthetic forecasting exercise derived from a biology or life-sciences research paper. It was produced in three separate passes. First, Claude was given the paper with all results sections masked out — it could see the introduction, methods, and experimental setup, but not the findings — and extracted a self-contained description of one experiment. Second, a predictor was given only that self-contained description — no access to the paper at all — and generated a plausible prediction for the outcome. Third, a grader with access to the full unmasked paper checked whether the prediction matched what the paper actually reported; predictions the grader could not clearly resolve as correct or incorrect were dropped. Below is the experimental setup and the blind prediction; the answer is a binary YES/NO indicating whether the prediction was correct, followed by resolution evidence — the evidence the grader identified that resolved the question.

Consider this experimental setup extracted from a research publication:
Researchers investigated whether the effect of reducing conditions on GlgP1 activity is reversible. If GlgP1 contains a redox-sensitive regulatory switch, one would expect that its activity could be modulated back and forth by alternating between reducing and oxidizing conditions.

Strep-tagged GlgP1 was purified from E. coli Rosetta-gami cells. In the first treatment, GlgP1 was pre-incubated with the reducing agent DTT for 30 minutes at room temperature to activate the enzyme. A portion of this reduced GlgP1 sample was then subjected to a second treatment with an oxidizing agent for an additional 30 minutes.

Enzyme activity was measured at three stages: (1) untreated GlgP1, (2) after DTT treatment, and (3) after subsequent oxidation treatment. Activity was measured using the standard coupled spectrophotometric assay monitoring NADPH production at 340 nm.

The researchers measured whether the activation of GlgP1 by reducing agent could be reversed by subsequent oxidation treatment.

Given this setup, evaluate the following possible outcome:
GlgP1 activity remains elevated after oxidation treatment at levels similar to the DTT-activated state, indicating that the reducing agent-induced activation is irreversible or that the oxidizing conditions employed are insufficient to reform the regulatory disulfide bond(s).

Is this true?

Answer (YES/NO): NO